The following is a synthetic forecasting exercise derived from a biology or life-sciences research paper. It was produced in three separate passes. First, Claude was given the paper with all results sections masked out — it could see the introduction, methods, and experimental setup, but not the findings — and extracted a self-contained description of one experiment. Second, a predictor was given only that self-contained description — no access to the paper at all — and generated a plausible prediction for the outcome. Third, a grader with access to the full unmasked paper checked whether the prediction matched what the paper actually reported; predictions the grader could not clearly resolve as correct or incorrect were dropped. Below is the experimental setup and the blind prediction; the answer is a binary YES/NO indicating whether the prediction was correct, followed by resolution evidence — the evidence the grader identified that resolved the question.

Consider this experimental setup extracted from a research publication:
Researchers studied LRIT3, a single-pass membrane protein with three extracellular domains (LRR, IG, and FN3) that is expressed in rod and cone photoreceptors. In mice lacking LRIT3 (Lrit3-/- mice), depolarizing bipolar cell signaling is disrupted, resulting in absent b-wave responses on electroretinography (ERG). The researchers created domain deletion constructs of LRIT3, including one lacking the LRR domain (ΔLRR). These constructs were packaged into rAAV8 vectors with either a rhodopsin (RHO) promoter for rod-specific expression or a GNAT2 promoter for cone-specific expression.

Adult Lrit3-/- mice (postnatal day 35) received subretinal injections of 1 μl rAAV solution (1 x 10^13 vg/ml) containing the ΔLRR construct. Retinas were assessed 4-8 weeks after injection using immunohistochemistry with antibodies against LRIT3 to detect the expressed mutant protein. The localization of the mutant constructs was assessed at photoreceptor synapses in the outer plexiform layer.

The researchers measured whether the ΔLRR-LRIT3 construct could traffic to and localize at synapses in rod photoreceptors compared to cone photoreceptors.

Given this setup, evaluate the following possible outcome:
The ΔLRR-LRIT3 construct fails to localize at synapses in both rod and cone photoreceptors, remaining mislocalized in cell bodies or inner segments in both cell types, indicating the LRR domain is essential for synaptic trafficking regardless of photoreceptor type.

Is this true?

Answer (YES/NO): NO